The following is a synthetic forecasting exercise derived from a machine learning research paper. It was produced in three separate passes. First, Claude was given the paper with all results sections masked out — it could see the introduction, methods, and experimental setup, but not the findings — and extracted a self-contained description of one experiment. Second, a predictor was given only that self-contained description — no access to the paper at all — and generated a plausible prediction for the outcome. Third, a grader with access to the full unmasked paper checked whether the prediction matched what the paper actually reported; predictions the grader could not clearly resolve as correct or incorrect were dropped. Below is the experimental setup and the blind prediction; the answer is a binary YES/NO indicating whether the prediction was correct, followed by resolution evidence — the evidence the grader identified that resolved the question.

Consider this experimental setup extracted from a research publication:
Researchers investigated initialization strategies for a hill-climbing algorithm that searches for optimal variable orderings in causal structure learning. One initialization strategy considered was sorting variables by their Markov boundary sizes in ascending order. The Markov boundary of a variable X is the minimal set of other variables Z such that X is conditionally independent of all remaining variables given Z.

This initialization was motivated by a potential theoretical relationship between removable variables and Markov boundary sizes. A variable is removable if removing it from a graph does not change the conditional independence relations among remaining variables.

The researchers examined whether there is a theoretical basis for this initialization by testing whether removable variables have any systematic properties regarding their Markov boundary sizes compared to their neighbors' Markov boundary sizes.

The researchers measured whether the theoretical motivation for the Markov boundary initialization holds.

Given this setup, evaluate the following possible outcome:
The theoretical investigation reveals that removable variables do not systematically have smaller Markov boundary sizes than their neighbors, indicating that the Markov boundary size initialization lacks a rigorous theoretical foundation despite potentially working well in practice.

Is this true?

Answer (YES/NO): NO